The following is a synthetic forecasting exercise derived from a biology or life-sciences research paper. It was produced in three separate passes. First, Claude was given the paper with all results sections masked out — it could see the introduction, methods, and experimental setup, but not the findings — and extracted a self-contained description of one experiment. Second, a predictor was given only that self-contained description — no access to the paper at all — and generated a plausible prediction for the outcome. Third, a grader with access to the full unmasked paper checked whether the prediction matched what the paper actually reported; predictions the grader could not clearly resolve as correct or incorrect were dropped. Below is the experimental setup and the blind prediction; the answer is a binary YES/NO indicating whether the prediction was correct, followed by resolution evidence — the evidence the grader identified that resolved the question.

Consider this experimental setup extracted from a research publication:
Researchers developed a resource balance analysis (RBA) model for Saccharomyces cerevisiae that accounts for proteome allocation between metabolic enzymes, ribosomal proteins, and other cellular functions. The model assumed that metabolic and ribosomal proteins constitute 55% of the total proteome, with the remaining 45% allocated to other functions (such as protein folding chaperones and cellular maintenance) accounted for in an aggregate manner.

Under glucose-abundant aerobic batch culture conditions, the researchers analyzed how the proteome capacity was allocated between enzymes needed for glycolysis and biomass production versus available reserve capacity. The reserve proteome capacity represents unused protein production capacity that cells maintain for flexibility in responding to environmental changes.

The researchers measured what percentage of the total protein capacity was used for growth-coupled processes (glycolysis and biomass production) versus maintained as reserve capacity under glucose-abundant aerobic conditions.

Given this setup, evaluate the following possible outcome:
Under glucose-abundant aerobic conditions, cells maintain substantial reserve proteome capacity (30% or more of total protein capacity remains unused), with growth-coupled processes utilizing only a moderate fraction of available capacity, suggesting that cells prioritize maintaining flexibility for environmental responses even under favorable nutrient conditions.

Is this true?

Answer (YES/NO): NO